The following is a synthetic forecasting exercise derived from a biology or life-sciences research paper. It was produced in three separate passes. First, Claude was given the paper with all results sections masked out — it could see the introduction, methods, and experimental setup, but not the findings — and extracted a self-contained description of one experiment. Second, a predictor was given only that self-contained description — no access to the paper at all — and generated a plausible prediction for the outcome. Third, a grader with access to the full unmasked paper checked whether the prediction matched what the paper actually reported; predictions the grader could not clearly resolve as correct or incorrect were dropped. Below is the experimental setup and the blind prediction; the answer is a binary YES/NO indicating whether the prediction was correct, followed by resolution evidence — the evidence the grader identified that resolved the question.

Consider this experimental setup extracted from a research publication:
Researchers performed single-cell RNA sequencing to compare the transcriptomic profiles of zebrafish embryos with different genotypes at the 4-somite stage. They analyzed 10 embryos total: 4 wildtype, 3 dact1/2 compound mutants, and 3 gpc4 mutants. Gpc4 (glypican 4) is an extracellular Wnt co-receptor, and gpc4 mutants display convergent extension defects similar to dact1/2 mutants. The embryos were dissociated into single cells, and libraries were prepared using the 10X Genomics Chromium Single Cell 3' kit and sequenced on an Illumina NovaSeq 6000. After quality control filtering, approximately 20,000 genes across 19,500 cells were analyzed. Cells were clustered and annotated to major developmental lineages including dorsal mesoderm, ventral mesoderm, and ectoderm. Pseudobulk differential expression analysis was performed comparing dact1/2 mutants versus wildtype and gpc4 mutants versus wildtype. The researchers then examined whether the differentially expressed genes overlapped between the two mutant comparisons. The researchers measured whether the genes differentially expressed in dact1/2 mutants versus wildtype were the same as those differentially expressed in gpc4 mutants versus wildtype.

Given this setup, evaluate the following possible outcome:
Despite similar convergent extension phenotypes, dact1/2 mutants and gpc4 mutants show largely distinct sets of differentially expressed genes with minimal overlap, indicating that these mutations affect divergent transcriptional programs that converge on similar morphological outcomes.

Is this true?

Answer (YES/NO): NO